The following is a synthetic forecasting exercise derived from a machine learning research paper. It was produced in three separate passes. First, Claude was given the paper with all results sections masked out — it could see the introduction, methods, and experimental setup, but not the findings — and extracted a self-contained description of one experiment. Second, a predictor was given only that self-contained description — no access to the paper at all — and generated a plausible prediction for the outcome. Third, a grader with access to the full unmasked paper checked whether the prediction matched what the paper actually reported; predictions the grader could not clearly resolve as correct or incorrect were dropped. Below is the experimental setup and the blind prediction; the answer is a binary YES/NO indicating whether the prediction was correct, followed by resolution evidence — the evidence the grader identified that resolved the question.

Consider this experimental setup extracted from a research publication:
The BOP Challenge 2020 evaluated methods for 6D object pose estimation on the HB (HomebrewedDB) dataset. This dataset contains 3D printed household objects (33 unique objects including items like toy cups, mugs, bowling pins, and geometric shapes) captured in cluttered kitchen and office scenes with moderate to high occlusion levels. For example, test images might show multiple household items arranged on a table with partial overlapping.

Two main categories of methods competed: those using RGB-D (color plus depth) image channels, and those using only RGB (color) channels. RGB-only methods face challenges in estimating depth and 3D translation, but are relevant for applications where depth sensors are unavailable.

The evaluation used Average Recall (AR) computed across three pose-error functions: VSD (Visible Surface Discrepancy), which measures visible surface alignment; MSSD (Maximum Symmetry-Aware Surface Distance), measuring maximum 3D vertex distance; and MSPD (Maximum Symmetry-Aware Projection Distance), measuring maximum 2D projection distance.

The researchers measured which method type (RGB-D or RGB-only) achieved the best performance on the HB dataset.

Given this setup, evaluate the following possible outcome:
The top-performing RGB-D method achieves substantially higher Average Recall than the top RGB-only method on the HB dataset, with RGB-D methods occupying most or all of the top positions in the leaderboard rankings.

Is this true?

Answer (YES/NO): NO